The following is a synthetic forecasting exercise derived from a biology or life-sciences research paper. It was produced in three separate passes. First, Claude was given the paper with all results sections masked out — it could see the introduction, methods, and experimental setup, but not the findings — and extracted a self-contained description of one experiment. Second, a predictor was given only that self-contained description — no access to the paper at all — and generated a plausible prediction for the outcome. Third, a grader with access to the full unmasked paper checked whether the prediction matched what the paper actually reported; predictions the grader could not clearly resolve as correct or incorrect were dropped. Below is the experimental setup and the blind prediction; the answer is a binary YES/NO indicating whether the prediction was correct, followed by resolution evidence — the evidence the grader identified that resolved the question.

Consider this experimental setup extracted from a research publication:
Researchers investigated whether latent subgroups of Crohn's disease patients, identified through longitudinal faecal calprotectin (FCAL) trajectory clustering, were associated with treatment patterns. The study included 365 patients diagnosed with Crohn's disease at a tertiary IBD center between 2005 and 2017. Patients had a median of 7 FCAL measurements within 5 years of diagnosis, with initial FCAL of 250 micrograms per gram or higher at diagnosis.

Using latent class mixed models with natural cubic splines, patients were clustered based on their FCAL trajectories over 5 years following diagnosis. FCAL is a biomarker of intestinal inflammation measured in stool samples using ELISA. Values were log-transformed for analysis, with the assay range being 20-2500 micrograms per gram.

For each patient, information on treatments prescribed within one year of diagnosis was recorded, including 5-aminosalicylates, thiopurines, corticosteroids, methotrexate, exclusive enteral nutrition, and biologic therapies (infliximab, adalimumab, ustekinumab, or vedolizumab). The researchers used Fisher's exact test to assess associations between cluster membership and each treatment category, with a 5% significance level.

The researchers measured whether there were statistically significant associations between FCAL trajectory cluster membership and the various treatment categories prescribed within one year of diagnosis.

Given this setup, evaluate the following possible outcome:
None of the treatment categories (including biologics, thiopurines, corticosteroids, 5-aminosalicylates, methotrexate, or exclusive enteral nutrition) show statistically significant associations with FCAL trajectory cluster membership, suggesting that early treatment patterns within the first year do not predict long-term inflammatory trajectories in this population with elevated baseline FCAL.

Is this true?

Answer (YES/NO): NO